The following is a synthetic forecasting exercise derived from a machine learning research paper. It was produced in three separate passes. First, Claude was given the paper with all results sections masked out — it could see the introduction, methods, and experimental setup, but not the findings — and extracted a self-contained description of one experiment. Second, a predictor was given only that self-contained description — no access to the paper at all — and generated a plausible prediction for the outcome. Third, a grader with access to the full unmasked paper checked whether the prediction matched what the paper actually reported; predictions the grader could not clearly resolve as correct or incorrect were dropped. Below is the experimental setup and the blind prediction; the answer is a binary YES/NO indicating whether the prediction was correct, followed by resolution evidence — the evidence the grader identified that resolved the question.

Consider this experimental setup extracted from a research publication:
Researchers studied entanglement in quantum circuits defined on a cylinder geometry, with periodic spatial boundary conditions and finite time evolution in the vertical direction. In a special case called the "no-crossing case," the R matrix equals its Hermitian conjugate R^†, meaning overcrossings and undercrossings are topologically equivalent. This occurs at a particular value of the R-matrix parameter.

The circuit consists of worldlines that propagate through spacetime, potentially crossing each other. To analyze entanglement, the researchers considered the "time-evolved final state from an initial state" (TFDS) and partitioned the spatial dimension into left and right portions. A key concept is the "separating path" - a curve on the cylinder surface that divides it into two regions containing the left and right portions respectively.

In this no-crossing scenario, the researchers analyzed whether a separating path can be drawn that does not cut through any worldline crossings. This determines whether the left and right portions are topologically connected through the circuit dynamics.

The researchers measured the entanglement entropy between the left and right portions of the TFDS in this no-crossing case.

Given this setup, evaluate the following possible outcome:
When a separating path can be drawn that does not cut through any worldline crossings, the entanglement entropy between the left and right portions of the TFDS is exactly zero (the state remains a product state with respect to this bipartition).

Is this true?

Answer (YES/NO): YES